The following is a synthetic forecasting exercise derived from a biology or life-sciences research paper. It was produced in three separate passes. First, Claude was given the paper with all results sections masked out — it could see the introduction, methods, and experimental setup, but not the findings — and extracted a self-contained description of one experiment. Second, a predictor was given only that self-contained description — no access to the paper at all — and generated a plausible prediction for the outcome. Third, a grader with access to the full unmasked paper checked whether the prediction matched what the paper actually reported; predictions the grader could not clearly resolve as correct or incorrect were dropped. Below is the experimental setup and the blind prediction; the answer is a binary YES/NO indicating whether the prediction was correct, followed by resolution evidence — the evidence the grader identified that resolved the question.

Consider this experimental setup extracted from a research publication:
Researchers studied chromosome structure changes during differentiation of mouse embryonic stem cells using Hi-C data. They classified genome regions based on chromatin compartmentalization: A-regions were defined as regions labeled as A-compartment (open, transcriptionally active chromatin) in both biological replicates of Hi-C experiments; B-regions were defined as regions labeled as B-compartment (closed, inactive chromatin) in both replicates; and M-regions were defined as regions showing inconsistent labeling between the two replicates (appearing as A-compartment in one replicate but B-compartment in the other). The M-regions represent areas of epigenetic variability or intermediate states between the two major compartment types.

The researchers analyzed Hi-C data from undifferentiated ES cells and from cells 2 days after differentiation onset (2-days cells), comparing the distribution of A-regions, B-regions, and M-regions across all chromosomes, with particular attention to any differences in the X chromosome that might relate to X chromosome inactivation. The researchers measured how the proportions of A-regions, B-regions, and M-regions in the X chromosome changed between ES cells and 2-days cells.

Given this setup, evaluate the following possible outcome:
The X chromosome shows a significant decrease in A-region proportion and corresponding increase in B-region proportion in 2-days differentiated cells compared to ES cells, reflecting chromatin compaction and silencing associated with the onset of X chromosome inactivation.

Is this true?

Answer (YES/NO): NO